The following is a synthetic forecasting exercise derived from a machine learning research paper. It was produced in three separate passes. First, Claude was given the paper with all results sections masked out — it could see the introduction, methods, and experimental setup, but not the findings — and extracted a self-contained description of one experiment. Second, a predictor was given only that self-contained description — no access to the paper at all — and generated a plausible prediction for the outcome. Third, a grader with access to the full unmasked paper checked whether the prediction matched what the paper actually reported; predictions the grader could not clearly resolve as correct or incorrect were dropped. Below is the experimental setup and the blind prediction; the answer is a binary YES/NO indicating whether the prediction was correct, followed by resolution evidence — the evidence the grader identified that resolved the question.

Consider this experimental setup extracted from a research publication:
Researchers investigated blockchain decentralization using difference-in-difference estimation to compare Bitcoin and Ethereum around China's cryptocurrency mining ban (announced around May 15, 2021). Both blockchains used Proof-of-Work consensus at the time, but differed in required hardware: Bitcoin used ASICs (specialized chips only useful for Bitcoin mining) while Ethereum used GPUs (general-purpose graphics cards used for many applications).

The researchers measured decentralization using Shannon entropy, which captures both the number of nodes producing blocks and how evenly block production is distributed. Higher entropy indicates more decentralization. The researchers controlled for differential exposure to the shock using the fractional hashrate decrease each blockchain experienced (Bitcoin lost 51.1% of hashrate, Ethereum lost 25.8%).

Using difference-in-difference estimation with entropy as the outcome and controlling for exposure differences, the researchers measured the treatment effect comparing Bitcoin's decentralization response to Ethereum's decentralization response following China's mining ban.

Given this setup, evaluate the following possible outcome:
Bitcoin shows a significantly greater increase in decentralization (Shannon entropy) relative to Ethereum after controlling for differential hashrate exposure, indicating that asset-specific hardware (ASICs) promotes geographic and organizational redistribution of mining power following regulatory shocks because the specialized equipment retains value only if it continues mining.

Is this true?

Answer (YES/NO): NO